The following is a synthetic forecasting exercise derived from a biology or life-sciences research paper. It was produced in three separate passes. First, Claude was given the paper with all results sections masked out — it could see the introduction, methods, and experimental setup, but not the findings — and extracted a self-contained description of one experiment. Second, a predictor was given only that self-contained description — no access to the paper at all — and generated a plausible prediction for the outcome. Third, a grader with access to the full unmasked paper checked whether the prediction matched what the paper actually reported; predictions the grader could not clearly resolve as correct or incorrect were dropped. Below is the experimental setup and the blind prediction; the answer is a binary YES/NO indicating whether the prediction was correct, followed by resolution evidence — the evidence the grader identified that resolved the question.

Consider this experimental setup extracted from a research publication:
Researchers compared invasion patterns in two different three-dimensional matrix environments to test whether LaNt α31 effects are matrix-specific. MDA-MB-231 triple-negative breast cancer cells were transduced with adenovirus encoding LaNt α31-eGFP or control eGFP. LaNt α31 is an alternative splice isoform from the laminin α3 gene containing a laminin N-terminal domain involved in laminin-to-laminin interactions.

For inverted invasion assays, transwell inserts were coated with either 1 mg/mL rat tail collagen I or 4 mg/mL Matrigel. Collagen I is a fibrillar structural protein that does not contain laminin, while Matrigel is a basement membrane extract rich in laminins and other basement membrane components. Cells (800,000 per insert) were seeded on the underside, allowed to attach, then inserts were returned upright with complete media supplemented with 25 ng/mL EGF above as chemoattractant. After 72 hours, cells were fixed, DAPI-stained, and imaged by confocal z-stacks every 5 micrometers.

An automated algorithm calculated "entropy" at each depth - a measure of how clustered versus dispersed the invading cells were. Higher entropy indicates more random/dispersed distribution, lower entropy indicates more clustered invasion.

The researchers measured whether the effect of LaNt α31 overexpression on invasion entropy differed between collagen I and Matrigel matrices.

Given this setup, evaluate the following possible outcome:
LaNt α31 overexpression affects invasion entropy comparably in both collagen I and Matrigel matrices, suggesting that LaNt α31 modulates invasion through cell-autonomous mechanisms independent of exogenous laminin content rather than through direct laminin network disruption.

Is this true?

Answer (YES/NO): NO